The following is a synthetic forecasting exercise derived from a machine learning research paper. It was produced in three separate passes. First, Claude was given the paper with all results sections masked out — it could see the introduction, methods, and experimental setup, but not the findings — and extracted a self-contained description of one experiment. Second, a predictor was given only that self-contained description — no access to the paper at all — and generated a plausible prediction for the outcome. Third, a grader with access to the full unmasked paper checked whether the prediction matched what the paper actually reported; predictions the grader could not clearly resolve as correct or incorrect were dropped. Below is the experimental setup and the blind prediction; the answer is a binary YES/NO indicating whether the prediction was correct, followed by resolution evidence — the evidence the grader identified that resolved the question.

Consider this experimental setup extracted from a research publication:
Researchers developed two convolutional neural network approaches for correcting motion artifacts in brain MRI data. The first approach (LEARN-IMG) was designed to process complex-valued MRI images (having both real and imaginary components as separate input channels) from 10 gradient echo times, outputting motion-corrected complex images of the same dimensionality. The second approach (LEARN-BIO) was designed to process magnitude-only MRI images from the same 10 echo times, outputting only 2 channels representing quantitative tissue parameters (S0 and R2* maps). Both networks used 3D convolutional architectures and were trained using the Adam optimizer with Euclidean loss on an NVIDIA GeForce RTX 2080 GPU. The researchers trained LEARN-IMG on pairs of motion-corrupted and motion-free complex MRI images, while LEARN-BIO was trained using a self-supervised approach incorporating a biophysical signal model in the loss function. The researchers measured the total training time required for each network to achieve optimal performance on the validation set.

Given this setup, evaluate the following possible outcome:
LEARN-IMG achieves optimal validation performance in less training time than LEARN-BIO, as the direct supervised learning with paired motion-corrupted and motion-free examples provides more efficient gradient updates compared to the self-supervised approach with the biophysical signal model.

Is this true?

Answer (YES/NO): NO